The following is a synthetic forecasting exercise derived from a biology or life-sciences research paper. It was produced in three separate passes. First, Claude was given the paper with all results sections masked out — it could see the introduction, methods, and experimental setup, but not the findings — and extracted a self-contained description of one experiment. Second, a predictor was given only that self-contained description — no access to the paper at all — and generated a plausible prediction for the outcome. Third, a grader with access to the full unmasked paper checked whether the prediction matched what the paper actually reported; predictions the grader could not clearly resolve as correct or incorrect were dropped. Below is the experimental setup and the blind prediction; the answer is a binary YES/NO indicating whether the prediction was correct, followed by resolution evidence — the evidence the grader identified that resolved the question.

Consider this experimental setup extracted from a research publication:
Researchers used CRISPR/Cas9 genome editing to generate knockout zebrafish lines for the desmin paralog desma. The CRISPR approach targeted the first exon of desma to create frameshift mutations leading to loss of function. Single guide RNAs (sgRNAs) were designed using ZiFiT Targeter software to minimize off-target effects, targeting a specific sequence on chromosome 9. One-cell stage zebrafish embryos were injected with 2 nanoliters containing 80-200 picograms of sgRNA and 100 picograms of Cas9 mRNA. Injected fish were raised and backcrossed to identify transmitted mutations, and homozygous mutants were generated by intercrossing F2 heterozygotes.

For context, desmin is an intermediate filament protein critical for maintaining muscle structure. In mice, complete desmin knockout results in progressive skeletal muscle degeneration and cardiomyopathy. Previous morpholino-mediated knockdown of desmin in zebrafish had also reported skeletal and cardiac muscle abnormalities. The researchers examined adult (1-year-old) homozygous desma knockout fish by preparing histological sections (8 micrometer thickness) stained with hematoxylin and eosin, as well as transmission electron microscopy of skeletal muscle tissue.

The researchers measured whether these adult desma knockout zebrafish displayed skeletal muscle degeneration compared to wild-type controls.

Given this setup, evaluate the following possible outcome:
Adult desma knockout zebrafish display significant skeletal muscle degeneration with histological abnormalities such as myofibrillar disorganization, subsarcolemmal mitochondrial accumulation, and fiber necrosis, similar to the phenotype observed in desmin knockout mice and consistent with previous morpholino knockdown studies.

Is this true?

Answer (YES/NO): NO